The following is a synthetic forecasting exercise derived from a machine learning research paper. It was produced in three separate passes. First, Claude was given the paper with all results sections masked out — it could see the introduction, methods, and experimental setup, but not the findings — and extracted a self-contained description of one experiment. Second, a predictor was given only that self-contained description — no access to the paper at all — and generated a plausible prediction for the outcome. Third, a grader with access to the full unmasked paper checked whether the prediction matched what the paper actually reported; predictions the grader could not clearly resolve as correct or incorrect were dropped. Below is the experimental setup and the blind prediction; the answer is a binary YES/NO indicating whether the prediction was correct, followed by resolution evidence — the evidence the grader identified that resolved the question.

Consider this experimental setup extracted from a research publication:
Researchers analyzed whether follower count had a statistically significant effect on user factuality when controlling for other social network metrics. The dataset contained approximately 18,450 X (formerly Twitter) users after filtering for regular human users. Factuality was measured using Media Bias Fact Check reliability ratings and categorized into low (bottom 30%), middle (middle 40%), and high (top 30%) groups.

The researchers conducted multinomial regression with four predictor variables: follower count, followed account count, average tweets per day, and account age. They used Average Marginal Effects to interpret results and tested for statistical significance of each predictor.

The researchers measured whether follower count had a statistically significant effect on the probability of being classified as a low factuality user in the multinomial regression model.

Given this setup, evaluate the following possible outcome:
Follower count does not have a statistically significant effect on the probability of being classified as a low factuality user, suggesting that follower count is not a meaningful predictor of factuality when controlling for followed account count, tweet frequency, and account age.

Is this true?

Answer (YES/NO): NO